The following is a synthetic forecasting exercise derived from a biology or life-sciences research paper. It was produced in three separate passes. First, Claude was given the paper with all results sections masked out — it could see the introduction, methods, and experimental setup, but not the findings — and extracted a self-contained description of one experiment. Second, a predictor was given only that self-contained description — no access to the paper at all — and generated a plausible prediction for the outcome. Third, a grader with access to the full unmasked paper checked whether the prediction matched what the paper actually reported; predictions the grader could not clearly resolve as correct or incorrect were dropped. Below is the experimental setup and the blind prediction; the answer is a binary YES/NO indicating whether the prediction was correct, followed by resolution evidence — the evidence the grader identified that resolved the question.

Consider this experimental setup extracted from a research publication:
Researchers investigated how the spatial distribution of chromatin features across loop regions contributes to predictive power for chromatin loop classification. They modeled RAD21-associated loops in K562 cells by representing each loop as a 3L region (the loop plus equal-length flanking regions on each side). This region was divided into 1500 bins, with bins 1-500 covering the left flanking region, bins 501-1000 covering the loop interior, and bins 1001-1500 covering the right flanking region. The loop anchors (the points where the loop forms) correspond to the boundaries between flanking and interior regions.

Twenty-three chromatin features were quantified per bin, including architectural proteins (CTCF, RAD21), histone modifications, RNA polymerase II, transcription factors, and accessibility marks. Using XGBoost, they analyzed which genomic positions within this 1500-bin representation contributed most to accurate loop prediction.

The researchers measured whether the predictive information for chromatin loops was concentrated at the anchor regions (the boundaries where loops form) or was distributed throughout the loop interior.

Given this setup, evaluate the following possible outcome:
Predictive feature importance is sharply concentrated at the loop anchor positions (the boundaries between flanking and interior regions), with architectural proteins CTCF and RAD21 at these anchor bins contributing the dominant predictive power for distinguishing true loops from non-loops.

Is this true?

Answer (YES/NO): YES